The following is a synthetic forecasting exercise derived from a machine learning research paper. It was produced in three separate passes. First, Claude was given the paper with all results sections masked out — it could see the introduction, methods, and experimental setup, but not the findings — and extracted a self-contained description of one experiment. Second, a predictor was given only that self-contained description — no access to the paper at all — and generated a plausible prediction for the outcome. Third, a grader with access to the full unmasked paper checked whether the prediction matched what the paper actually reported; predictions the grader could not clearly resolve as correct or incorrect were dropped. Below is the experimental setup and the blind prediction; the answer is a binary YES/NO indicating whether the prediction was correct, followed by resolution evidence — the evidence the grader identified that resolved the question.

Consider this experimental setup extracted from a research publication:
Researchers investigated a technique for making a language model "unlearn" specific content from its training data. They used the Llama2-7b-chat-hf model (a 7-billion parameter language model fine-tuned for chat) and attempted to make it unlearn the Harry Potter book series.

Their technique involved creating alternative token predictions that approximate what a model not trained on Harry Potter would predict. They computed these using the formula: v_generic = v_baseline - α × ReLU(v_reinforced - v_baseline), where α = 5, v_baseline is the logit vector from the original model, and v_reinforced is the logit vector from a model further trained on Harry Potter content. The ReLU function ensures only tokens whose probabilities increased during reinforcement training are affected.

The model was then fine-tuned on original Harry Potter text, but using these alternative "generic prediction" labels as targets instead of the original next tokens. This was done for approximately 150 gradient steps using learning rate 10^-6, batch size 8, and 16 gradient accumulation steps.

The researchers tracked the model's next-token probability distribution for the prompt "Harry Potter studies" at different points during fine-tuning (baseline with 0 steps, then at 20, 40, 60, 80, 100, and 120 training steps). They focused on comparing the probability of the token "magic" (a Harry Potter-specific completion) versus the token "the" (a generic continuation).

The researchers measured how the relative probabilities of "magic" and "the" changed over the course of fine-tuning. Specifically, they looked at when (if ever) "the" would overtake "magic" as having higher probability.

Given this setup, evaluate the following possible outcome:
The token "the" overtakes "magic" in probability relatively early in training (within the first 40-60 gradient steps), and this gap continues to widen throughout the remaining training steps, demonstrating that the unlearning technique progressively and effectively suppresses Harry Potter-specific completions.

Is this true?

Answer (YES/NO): YES